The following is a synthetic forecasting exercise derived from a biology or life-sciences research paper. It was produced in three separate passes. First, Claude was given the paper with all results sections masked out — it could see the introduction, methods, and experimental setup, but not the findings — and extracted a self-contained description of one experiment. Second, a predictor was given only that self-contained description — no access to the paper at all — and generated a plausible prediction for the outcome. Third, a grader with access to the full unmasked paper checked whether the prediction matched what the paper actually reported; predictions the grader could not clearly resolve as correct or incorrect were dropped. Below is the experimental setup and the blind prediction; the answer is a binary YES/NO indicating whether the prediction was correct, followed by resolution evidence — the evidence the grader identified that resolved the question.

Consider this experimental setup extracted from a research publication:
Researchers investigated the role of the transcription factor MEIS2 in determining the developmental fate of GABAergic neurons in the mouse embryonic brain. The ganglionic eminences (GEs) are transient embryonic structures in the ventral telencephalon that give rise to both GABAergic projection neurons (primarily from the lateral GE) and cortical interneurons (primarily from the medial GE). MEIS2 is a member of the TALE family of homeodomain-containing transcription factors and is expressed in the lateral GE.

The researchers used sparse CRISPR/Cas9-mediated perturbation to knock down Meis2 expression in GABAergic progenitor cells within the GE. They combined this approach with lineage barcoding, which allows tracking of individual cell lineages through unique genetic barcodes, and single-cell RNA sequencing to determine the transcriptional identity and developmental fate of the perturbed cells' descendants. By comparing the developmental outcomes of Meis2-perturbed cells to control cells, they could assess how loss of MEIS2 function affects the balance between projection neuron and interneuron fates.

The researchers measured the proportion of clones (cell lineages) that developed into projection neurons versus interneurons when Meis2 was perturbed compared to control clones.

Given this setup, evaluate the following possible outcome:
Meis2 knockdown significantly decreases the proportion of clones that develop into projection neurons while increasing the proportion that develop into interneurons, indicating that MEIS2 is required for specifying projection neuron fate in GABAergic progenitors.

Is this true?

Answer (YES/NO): YES